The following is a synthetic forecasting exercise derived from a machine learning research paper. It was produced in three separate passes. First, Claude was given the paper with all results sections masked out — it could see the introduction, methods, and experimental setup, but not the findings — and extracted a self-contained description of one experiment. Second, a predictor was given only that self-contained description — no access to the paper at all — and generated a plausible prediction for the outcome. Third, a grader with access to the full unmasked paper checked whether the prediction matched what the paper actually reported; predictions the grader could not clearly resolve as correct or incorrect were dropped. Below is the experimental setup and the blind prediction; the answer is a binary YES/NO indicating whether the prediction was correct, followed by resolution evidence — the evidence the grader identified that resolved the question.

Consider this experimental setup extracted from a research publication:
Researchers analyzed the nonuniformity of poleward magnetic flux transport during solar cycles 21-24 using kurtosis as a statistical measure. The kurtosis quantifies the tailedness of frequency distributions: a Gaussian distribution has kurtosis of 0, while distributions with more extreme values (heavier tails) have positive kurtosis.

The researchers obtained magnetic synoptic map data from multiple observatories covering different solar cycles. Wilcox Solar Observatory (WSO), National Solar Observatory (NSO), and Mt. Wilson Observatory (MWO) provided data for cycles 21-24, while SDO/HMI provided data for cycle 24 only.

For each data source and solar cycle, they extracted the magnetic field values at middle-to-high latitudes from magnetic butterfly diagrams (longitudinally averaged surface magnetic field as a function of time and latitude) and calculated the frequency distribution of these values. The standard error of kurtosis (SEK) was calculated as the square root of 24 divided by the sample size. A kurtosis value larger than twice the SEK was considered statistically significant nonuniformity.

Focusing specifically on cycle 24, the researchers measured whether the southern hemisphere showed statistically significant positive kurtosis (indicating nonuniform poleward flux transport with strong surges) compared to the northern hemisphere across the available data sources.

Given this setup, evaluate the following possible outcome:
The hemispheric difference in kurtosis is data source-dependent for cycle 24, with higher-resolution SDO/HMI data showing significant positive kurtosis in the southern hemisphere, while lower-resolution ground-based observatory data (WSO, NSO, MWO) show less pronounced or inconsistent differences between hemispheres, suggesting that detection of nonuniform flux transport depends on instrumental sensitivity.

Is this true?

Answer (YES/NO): NO